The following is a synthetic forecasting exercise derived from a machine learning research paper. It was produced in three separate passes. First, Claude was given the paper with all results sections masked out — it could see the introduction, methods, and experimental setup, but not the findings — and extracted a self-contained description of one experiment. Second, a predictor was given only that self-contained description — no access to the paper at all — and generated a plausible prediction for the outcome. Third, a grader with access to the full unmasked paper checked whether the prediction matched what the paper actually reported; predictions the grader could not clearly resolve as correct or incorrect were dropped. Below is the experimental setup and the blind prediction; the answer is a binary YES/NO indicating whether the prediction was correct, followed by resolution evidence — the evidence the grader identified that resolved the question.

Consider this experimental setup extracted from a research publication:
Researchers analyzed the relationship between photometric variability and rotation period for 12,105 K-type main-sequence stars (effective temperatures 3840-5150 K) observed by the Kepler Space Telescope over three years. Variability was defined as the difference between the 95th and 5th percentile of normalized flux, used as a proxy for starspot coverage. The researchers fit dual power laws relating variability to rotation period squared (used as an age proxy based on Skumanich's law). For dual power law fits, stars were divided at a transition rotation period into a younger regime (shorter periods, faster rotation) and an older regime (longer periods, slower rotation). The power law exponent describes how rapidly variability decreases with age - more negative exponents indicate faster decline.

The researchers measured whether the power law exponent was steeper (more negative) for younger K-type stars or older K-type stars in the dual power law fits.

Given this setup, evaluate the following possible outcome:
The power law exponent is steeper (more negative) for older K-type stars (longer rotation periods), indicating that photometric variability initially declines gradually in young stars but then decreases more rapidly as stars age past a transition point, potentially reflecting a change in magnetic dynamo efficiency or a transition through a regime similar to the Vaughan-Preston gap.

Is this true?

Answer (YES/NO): NO